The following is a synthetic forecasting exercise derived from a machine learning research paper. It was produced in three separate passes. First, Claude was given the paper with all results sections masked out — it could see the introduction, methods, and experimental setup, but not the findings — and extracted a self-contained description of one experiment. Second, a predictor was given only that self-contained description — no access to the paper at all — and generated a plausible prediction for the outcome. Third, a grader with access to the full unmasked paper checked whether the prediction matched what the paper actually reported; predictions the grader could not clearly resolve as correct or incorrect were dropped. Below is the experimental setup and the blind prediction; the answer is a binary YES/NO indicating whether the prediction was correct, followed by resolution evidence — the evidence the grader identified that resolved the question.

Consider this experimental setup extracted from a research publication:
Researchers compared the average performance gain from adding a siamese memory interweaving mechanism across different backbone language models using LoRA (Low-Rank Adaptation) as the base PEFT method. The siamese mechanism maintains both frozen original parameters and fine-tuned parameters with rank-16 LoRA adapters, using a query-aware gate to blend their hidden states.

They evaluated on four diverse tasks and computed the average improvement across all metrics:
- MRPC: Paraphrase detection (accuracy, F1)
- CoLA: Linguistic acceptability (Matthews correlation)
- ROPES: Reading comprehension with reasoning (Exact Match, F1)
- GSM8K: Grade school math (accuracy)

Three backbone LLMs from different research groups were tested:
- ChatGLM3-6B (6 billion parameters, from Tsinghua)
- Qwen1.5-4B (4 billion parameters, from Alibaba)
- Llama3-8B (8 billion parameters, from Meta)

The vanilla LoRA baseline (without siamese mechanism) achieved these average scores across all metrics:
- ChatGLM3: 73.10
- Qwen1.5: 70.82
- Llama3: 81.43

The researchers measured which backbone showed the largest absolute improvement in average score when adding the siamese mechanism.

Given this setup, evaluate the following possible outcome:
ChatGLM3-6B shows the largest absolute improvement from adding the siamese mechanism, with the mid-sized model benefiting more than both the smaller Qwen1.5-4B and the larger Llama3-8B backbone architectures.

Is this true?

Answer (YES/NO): YES